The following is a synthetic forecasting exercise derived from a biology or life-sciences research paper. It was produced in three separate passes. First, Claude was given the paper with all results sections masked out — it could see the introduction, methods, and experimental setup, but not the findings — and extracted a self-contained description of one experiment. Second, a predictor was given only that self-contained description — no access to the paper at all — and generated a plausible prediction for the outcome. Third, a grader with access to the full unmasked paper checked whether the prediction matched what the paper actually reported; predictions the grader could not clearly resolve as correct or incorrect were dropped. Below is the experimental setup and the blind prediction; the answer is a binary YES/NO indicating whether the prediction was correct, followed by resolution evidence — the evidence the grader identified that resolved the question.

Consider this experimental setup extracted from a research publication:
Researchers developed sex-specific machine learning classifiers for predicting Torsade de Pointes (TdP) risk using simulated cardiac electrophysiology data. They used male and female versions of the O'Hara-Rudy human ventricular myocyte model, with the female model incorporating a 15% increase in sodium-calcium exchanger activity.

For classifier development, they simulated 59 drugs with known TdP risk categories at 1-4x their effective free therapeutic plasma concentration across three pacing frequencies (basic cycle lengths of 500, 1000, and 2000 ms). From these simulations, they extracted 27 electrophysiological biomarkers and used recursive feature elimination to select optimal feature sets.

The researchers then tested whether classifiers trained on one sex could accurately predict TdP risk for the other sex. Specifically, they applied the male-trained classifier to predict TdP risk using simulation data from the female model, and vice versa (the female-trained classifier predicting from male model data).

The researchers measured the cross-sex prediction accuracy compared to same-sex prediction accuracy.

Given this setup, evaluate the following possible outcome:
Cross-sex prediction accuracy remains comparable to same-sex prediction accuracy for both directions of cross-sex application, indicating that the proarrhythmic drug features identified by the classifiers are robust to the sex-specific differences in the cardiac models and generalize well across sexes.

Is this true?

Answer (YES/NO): NO